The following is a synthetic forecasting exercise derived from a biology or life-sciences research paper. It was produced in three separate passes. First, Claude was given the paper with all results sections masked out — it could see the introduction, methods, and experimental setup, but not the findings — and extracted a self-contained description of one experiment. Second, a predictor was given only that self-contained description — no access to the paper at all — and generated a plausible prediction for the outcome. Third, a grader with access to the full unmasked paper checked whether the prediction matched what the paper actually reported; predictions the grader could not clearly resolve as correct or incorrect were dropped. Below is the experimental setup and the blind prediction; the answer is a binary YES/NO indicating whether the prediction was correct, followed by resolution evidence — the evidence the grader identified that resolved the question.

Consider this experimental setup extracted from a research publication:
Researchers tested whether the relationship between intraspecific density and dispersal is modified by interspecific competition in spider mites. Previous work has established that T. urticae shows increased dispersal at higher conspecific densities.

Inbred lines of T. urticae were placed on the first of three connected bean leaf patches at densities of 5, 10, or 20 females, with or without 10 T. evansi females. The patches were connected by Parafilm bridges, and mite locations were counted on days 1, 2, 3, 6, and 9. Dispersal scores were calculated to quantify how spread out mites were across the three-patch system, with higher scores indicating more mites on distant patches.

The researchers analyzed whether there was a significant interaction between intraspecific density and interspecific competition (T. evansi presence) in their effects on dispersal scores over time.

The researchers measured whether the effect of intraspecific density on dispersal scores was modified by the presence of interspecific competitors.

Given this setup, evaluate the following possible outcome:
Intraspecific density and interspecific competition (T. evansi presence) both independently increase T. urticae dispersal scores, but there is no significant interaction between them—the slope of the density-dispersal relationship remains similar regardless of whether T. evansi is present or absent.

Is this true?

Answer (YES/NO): NO